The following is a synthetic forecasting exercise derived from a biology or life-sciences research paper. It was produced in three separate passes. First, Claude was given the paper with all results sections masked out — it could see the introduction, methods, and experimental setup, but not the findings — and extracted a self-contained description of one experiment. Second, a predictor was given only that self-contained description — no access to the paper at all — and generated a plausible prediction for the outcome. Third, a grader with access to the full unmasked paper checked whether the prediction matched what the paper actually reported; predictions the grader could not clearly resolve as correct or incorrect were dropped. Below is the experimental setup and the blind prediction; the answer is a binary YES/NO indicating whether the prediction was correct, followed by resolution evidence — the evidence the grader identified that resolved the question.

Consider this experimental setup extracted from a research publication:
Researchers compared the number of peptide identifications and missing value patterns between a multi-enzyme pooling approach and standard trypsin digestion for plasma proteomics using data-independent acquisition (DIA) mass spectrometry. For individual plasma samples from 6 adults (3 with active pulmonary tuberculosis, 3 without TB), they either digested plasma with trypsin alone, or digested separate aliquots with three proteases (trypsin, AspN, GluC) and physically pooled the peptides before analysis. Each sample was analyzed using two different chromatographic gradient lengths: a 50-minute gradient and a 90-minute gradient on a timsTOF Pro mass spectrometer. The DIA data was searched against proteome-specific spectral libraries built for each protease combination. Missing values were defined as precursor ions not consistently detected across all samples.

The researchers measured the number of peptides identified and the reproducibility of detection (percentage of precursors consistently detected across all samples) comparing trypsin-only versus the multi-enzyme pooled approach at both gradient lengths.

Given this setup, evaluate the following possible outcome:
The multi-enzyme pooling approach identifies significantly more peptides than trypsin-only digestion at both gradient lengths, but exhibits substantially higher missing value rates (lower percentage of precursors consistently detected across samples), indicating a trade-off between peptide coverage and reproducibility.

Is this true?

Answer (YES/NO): NO